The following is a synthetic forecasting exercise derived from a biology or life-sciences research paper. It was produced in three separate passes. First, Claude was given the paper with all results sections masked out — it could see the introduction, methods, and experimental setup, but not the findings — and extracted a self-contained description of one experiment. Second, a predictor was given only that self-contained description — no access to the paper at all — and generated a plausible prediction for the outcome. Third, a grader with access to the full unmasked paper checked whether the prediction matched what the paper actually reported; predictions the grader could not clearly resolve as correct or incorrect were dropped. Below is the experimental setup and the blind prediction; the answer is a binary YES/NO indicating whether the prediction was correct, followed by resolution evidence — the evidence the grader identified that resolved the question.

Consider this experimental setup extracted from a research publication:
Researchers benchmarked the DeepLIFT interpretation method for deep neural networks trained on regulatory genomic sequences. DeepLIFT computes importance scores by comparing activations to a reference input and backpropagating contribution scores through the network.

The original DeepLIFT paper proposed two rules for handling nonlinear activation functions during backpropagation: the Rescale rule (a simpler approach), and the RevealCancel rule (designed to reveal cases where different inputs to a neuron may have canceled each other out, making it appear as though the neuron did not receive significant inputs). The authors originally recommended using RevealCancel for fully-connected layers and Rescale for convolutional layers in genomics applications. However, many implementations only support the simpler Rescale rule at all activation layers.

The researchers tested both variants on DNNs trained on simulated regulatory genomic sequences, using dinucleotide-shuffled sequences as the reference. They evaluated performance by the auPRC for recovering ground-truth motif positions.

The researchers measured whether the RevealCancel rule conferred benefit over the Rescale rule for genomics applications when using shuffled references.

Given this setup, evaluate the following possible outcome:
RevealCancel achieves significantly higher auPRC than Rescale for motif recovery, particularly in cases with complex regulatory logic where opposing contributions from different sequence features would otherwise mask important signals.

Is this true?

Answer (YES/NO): NO